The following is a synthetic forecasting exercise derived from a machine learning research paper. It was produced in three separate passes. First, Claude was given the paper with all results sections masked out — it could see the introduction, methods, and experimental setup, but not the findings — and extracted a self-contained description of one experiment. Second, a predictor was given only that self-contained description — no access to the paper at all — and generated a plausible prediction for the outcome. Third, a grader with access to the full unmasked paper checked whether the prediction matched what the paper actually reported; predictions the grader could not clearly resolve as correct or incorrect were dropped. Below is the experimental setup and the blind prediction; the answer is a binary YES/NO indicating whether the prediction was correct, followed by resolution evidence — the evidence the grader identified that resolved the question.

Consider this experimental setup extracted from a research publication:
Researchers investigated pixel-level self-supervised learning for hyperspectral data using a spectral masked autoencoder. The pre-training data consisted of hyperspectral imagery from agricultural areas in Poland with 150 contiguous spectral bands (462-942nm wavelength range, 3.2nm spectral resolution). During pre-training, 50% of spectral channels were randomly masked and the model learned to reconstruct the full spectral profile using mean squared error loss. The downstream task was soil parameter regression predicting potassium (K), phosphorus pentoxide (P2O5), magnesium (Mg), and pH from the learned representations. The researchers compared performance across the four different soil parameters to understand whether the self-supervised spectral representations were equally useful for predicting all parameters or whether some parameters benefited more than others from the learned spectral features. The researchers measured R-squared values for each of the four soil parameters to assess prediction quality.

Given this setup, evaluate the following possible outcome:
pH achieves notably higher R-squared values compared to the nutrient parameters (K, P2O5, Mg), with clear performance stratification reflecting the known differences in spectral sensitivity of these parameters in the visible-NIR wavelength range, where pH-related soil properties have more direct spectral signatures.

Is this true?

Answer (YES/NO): NO